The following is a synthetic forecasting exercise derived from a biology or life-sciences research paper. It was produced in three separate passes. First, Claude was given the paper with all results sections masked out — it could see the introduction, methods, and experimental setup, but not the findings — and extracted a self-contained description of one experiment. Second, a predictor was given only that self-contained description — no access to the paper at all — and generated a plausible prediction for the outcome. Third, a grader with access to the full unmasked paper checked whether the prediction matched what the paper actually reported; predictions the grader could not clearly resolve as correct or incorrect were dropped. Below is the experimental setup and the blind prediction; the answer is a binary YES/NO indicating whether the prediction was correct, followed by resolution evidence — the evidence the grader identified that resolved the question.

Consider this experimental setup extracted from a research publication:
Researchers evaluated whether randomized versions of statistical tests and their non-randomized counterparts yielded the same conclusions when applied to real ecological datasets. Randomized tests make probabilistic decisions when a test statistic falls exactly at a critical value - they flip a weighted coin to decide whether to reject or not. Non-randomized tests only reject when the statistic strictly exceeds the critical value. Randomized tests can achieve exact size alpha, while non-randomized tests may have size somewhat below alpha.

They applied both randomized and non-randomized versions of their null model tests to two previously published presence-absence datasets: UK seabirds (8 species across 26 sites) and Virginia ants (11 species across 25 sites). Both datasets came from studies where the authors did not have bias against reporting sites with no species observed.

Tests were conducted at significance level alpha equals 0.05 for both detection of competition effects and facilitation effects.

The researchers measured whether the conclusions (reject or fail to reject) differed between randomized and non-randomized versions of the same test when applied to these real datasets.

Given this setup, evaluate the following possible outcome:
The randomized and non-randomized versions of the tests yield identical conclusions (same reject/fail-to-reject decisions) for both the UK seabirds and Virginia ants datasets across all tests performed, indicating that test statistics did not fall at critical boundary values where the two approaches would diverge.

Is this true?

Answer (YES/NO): NO